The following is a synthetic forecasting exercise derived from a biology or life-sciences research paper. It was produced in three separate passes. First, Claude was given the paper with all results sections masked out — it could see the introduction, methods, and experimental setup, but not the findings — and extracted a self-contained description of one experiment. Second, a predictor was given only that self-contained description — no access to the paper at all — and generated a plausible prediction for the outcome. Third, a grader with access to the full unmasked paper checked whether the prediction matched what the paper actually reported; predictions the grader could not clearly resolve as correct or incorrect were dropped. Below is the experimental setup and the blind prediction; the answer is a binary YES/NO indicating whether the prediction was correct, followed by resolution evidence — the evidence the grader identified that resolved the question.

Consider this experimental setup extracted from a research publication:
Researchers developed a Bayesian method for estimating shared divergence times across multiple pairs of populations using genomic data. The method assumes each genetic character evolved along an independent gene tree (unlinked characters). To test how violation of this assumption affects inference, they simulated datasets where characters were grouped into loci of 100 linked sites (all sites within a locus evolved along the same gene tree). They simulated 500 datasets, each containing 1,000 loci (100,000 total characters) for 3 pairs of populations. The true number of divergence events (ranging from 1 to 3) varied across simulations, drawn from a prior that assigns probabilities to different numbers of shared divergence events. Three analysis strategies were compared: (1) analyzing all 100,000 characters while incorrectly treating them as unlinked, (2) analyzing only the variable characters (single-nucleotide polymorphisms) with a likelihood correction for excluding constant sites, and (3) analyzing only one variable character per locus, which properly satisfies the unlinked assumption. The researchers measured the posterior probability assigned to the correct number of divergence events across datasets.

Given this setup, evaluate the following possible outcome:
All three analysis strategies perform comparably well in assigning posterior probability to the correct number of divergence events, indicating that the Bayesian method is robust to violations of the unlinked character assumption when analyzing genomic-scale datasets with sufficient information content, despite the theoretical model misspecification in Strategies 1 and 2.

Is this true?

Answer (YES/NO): NO